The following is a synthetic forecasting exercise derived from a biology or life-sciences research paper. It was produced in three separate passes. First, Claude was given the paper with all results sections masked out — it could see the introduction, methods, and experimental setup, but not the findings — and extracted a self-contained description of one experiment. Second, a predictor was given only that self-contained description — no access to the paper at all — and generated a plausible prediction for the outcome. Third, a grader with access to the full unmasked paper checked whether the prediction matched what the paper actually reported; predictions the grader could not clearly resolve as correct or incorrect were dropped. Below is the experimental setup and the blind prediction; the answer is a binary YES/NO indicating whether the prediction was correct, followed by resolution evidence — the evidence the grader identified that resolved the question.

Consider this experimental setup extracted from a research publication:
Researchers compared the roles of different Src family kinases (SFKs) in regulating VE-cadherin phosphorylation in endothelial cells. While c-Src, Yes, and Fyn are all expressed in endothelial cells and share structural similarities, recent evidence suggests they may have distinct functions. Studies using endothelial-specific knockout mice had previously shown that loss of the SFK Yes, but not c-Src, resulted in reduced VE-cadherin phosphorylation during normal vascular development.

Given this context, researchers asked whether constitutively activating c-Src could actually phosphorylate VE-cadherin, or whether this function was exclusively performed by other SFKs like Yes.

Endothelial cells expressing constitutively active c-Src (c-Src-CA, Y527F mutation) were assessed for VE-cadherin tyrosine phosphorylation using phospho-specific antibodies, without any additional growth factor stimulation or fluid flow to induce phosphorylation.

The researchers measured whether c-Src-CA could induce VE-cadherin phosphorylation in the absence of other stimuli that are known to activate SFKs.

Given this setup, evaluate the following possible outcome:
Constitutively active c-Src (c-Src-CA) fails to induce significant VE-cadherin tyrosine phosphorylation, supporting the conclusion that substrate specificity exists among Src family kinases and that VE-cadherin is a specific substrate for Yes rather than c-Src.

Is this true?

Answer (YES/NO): NO